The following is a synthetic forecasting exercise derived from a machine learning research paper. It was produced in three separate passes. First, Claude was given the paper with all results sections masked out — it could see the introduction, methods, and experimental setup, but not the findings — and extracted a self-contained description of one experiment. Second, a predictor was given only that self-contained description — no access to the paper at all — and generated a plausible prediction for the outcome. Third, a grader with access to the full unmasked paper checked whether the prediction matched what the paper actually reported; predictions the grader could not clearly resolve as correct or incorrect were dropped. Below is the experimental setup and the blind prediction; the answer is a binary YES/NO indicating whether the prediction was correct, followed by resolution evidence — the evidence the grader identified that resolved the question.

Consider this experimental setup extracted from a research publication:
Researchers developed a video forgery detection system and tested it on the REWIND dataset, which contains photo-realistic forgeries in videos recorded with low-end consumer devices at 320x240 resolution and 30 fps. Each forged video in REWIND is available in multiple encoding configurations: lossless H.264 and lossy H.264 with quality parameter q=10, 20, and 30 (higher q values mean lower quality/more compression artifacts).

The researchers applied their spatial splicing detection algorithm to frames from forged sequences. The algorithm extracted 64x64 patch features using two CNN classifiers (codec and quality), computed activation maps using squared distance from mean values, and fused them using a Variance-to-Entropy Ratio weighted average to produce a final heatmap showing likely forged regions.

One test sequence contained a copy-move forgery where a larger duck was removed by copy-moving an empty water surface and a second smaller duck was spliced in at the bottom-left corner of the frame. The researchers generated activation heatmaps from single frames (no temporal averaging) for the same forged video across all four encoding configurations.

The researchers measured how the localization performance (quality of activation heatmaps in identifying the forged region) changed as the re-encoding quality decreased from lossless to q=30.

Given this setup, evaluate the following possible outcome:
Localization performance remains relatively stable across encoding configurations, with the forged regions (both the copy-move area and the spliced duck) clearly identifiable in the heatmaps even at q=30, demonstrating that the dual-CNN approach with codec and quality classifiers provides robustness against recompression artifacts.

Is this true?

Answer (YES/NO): NO